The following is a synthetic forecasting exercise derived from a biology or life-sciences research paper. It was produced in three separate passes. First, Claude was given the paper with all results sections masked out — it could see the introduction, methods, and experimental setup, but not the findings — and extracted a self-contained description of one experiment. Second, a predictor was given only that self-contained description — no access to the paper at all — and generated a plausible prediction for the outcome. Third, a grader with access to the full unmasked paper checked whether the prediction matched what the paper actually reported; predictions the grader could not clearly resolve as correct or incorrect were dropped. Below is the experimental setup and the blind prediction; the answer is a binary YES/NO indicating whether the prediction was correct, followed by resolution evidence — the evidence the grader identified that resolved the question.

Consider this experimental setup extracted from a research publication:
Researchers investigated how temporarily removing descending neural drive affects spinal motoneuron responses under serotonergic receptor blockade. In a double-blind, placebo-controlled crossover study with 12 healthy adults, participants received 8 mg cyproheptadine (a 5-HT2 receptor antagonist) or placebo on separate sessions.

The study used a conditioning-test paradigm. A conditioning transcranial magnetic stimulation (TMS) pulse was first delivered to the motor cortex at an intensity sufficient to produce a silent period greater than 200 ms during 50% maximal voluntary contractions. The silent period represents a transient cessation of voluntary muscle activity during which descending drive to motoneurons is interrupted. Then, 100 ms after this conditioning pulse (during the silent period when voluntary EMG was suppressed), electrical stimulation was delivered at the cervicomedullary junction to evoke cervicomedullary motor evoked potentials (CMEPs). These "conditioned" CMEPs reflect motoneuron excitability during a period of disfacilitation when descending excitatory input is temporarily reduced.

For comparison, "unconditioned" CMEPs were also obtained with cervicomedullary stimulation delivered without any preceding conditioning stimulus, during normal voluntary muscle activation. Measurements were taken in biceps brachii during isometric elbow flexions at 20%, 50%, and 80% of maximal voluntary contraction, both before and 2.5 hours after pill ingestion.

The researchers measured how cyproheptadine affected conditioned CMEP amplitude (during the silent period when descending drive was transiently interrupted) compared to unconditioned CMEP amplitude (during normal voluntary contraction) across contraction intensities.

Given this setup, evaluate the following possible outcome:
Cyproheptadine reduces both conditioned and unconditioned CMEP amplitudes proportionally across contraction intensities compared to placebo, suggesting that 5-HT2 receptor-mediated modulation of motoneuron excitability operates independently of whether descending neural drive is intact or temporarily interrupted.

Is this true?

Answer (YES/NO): NO